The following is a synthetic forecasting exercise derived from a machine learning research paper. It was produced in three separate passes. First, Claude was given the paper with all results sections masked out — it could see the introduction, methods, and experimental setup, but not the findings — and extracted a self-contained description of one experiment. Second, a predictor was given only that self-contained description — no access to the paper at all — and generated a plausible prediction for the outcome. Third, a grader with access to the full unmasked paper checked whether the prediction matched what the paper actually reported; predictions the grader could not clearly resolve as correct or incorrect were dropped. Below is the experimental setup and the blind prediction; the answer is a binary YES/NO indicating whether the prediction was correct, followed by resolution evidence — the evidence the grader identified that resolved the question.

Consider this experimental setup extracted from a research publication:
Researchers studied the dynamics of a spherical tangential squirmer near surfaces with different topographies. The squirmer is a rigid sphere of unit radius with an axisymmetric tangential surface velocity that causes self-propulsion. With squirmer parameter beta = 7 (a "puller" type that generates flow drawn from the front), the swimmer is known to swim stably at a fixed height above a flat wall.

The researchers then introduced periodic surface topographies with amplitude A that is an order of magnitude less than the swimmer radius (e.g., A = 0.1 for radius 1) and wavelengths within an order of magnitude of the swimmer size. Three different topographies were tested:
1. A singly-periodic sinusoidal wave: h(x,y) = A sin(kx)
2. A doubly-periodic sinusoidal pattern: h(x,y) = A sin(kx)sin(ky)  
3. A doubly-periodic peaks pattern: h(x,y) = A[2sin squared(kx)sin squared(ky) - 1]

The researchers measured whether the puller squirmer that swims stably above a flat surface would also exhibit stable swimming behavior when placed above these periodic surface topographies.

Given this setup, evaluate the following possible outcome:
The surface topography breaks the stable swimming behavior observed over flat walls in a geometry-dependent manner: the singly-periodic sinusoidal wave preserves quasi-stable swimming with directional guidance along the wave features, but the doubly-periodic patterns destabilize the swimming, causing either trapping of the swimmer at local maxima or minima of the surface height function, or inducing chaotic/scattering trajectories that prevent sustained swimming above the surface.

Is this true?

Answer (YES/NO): NO